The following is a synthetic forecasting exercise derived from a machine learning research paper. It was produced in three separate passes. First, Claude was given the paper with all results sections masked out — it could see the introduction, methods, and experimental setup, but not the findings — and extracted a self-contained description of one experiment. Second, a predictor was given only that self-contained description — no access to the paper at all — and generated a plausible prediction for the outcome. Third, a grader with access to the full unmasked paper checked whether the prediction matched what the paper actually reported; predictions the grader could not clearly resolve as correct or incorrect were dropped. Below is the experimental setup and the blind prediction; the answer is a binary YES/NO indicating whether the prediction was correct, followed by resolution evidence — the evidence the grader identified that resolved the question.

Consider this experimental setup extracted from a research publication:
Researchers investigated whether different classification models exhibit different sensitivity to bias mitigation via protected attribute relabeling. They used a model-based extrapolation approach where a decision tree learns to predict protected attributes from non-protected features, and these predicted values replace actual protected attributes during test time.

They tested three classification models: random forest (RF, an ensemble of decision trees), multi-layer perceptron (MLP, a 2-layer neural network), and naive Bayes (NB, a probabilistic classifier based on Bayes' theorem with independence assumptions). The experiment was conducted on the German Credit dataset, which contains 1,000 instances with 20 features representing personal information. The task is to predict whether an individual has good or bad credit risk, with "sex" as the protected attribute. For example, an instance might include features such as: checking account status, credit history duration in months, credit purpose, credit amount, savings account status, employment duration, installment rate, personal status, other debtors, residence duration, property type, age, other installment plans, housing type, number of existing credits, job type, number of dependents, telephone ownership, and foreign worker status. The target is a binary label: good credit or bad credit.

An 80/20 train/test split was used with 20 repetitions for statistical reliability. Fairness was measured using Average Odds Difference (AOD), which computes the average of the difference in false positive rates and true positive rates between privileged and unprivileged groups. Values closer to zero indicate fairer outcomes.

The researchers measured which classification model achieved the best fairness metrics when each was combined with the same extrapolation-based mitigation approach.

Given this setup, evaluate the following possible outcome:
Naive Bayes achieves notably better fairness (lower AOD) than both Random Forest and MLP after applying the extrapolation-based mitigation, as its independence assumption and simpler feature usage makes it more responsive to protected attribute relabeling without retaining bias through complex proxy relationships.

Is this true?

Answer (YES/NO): YES